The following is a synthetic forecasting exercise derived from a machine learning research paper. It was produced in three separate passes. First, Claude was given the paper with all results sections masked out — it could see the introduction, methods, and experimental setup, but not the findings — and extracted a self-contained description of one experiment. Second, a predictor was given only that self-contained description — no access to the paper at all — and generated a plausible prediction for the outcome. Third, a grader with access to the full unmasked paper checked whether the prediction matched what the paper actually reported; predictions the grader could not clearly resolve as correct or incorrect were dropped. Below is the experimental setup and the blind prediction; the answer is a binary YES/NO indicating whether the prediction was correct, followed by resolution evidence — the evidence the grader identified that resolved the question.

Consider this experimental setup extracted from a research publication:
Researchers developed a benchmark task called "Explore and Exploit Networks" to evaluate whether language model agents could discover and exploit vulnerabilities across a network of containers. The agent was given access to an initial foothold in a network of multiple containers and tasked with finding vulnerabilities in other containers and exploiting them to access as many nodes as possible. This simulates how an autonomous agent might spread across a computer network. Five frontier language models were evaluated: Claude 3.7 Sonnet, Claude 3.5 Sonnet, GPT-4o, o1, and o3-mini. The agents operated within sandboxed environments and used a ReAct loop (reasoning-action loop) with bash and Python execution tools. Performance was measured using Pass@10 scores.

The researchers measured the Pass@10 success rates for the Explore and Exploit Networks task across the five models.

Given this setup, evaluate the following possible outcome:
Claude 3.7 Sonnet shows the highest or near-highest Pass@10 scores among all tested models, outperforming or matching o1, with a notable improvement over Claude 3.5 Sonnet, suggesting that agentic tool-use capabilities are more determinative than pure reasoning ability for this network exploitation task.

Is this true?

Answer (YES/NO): YES